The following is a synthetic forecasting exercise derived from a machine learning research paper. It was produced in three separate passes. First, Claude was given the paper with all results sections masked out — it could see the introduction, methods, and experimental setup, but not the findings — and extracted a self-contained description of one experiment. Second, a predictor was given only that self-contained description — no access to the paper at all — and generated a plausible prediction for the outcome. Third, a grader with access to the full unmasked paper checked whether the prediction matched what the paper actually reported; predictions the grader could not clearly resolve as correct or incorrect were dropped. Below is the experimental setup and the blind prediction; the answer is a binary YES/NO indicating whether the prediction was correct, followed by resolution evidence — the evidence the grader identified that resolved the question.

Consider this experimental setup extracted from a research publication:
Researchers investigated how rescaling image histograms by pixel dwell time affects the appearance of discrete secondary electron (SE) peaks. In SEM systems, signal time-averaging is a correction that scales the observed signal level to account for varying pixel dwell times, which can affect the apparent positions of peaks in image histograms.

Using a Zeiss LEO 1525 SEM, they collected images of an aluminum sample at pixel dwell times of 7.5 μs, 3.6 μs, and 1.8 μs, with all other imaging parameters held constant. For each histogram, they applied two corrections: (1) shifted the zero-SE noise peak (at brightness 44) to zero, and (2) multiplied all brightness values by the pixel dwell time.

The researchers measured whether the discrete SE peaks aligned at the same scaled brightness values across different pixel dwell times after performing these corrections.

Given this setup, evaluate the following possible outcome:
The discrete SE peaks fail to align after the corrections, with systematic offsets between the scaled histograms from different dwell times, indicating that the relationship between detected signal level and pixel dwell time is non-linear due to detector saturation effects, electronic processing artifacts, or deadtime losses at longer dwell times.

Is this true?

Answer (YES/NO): NO